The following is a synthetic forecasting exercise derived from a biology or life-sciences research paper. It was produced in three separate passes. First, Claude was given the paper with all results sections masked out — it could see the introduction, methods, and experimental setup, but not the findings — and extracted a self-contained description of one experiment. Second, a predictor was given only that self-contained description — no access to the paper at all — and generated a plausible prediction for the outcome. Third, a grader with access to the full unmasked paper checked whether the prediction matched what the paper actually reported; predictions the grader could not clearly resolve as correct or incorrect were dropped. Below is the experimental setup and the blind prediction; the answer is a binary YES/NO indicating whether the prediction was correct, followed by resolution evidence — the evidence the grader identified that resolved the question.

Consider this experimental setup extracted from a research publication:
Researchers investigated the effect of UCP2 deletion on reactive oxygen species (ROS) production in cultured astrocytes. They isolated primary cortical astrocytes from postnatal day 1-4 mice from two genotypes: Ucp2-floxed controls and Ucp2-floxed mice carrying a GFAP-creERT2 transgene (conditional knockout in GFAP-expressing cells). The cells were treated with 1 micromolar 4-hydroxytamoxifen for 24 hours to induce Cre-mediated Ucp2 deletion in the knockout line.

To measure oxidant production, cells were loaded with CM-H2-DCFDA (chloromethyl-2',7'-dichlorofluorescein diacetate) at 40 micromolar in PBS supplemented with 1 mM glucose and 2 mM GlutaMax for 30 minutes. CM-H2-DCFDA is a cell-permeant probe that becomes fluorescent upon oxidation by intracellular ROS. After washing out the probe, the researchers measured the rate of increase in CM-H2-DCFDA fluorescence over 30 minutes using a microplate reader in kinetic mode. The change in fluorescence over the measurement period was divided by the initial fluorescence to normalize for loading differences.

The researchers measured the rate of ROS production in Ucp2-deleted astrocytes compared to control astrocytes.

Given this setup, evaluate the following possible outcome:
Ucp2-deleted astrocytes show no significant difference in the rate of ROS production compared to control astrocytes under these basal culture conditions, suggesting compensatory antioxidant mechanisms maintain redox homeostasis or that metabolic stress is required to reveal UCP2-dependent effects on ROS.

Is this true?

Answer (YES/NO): NO